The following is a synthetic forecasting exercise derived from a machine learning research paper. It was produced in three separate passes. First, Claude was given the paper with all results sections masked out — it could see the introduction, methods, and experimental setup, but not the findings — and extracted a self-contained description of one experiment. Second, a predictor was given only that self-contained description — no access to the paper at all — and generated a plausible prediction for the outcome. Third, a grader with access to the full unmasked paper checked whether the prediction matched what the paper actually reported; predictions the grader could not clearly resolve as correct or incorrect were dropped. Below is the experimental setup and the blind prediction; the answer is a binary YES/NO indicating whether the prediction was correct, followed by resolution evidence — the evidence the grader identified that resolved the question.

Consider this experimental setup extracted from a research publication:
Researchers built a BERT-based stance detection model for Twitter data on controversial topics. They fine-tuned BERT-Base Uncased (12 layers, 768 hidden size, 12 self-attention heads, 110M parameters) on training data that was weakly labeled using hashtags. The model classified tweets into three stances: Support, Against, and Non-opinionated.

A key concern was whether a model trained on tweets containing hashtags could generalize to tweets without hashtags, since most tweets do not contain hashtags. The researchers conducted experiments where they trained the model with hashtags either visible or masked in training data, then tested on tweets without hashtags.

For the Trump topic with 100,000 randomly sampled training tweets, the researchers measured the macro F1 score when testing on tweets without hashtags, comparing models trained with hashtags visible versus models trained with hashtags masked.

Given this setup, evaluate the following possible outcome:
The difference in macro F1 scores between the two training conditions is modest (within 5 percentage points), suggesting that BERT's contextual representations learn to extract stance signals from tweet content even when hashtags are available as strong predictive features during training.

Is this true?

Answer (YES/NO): NO